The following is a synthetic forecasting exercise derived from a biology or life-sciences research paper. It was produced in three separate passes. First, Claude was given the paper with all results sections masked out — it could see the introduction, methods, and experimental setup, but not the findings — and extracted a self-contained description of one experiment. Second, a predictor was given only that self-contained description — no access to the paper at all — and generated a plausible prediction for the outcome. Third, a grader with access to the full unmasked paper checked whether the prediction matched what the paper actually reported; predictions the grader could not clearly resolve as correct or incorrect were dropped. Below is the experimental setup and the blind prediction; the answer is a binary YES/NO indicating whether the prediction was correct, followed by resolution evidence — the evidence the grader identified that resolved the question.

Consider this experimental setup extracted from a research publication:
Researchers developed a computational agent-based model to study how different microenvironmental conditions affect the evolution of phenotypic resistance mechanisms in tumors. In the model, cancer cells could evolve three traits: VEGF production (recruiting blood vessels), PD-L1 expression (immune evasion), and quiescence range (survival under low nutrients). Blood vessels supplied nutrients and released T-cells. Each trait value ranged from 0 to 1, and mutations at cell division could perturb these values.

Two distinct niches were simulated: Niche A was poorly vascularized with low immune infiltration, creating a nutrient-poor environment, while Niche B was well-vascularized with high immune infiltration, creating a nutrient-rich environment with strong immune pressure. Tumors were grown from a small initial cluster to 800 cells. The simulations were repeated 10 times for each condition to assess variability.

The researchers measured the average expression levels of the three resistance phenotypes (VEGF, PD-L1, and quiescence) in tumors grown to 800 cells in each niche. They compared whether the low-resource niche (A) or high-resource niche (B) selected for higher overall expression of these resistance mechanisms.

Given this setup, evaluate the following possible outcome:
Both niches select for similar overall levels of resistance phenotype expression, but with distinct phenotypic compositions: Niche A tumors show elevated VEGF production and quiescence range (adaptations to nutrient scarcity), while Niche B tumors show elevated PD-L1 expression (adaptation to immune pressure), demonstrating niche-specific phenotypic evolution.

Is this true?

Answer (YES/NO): NO